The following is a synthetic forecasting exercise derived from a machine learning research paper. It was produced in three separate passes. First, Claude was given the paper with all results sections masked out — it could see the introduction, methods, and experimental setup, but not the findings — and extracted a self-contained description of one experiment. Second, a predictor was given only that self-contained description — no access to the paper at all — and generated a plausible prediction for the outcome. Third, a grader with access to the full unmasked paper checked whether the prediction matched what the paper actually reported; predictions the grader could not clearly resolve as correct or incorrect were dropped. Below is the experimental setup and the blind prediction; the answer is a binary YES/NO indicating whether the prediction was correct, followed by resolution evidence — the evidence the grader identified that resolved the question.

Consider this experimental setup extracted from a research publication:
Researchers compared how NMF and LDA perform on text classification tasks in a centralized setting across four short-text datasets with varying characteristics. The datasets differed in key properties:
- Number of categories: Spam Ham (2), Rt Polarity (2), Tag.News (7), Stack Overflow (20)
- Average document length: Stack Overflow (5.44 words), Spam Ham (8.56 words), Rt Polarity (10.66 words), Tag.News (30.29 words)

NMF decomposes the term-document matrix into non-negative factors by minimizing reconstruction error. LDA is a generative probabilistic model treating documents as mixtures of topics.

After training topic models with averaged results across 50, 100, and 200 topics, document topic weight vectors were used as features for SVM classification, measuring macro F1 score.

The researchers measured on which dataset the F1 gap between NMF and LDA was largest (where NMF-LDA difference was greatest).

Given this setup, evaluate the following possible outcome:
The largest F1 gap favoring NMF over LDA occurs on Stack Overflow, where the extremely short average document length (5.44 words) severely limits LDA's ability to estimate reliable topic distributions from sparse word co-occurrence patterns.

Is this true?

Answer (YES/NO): NO